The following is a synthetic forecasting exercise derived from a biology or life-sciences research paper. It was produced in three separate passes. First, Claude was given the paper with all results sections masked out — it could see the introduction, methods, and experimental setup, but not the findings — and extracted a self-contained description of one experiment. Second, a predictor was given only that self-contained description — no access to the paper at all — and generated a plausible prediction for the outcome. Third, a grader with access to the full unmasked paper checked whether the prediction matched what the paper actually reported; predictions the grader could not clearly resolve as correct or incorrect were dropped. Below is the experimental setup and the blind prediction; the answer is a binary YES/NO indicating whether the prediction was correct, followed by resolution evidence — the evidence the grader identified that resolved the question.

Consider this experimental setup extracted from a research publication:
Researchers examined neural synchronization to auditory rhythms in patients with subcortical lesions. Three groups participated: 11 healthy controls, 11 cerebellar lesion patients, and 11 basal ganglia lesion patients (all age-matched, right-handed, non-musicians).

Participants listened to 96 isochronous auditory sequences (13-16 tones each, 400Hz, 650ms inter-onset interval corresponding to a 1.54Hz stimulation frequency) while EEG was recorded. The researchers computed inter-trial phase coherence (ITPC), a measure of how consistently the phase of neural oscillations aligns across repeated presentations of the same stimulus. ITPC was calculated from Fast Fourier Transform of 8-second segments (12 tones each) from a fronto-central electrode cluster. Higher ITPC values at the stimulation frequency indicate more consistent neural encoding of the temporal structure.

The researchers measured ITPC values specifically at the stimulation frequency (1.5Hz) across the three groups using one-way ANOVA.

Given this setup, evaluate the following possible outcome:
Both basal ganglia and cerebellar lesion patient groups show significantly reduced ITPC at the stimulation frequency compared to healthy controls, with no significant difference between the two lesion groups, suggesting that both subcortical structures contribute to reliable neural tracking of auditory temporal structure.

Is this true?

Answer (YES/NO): YES